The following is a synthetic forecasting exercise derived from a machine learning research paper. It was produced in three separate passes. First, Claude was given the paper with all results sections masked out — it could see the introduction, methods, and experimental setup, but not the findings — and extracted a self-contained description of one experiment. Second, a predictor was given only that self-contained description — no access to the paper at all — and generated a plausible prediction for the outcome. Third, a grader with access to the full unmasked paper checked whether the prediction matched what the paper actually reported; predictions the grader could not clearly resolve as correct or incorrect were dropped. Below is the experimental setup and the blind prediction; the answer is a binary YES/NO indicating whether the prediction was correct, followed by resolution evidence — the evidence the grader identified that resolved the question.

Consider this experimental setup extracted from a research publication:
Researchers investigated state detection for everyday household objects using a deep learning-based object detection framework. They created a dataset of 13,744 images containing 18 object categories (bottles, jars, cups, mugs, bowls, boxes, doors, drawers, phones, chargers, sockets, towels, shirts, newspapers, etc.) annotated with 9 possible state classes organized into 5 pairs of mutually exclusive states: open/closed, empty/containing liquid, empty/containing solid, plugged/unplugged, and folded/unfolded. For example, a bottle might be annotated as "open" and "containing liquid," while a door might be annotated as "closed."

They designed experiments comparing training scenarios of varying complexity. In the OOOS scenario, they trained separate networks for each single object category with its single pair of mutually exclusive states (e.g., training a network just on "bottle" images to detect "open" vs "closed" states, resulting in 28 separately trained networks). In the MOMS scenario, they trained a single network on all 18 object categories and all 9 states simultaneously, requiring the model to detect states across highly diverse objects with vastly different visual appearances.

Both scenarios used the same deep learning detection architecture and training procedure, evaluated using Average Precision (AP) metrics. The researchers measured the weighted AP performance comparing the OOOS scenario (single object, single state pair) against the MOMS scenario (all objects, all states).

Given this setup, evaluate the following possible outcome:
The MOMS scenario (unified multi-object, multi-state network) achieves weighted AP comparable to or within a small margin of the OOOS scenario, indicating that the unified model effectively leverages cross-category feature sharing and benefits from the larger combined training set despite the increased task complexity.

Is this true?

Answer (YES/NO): NO